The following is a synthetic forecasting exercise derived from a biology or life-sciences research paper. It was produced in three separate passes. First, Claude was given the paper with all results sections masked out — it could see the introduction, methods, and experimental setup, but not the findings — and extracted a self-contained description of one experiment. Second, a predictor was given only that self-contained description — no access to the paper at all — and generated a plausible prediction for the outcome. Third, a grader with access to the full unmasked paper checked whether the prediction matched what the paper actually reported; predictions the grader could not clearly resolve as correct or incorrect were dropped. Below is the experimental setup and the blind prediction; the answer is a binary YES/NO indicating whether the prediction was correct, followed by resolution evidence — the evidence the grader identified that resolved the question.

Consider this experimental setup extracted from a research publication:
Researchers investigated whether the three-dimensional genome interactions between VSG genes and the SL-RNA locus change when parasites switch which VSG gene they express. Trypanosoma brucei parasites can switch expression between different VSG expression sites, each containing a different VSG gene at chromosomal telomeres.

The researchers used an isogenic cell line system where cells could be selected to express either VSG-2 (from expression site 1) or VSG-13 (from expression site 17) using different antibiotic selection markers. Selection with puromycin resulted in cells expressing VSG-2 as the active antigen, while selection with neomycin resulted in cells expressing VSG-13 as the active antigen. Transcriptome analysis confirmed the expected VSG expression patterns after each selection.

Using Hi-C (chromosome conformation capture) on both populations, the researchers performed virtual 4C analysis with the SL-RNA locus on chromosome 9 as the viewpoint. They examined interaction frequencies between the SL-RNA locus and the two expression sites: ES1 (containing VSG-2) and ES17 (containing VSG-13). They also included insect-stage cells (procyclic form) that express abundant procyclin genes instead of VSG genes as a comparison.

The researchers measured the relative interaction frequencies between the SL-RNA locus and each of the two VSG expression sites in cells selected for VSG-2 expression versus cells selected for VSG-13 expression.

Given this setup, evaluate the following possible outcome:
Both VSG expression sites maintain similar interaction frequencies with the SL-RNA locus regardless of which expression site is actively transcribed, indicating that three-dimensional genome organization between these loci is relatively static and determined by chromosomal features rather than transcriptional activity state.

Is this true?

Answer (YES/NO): NO